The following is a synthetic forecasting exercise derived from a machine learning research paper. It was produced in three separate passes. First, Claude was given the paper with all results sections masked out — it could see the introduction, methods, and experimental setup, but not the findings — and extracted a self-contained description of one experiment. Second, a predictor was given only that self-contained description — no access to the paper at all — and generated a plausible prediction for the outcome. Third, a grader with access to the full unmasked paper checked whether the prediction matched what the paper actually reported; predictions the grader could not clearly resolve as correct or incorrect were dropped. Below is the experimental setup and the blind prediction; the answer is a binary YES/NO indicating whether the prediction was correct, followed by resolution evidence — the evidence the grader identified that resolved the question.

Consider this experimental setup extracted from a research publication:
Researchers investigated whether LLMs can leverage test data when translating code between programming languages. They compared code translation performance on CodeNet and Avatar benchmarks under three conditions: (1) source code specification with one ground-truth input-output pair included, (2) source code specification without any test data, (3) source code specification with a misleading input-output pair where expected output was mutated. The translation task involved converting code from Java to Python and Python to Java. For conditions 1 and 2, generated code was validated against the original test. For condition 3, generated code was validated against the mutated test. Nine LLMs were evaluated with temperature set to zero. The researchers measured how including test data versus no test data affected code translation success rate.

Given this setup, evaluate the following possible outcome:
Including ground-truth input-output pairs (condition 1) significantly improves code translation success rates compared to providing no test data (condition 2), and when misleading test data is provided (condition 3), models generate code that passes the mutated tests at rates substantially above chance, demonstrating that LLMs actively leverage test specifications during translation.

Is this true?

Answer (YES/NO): NO